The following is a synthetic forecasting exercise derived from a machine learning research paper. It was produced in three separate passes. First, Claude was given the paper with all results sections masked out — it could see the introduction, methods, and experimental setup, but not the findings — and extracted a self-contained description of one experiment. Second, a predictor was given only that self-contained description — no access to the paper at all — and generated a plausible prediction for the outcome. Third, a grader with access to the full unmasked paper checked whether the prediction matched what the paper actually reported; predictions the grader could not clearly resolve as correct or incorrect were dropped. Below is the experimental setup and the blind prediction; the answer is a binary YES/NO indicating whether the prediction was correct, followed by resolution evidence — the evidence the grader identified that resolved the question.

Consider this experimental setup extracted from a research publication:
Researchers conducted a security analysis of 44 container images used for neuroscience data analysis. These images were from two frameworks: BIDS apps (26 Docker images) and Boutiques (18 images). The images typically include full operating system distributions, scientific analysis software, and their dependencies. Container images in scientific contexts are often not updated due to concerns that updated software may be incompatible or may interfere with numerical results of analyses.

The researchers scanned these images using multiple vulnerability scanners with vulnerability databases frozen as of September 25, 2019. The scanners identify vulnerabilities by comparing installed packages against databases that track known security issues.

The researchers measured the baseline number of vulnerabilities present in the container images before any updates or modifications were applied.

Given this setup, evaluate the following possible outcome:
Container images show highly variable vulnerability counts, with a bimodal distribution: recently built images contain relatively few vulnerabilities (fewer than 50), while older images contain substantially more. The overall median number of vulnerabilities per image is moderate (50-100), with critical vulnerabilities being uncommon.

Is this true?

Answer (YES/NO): NO